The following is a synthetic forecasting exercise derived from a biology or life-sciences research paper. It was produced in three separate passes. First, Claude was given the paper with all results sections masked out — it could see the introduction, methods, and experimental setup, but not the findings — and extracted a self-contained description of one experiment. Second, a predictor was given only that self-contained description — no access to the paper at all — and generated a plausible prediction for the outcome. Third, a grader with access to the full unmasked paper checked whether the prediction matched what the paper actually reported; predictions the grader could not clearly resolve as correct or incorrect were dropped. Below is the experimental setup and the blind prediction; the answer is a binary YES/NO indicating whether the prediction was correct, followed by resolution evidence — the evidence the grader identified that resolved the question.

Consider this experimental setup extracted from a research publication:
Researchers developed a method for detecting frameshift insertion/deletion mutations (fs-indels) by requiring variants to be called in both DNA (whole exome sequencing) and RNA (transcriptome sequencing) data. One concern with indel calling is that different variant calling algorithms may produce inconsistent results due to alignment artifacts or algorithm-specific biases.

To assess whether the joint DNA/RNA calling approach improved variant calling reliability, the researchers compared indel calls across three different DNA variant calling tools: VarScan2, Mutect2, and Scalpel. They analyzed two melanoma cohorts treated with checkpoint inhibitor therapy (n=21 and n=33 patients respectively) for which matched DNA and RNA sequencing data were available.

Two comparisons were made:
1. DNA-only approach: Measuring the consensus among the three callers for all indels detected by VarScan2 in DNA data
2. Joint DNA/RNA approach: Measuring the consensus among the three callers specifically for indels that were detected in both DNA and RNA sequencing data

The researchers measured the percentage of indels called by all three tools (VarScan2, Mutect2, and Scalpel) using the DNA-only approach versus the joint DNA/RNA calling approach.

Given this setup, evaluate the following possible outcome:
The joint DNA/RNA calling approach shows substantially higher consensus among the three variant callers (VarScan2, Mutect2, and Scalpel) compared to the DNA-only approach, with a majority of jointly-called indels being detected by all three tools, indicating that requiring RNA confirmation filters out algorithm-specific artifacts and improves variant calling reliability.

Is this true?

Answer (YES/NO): YES